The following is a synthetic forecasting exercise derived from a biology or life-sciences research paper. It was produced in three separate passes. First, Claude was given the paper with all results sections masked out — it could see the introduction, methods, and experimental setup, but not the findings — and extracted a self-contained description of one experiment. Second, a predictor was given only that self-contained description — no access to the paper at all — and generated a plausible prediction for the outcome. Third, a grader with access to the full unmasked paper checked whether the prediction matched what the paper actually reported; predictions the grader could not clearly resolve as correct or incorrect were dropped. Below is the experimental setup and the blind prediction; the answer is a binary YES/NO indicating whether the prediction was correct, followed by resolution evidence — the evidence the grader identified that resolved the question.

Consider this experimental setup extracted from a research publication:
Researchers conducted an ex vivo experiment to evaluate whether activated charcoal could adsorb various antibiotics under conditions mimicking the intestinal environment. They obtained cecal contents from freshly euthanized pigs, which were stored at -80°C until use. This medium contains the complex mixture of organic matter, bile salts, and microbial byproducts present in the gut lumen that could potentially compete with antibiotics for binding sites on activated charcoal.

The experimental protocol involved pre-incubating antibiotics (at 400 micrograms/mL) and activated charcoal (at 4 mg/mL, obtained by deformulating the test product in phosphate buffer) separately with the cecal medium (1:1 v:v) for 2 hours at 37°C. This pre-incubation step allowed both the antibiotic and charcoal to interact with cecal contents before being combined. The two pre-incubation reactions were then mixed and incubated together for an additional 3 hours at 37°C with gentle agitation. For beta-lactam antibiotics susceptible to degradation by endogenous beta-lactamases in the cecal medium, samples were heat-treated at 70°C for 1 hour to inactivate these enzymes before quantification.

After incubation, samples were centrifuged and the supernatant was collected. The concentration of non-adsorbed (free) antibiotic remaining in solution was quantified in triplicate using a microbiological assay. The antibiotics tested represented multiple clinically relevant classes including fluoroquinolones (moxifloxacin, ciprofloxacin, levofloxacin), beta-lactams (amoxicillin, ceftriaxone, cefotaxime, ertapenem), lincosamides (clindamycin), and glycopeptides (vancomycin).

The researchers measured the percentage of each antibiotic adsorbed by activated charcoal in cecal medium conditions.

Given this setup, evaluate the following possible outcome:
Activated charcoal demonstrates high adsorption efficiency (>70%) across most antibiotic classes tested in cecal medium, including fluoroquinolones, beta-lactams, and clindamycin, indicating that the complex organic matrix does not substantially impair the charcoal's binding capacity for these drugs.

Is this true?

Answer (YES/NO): YES